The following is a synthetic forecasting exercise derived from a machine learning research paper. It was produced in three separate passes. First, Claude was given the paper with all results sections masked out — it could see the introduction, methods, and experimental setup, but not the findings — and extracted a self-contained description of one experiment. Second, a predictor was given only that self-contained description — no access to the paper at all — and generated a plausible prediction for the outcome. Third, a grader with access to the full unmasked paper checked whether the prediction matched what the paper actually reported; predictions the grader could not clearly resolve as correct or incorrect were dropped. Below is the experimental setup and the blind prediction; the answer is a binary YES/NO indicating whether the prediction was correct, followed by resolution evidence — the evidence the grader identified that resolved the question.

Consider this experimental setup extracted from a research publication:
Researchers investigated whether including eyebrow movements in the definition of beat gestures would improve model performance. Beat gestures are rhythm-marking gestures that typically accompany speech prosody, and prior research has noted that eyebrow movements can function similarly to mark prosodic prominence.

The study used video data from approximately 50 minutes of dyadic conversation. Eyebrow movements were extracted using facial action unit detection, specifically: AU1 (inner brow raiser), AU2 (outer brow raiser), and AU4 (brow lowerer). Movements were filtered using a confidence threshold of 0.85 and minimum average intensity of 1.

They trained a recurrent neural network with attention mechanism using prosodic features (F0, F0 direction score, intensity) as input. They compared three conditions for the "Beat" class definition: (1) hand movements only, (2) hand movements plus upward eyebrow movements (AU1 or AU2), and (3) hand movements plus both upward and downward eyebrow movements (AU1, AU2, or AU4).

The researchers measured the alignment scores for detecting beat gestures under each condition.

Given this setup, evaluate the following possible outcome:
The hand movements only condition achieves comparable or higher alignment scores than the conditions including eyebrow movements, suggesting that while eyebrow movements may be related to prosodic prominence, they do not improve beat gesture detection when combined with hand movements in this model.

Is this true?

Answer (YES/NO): NO